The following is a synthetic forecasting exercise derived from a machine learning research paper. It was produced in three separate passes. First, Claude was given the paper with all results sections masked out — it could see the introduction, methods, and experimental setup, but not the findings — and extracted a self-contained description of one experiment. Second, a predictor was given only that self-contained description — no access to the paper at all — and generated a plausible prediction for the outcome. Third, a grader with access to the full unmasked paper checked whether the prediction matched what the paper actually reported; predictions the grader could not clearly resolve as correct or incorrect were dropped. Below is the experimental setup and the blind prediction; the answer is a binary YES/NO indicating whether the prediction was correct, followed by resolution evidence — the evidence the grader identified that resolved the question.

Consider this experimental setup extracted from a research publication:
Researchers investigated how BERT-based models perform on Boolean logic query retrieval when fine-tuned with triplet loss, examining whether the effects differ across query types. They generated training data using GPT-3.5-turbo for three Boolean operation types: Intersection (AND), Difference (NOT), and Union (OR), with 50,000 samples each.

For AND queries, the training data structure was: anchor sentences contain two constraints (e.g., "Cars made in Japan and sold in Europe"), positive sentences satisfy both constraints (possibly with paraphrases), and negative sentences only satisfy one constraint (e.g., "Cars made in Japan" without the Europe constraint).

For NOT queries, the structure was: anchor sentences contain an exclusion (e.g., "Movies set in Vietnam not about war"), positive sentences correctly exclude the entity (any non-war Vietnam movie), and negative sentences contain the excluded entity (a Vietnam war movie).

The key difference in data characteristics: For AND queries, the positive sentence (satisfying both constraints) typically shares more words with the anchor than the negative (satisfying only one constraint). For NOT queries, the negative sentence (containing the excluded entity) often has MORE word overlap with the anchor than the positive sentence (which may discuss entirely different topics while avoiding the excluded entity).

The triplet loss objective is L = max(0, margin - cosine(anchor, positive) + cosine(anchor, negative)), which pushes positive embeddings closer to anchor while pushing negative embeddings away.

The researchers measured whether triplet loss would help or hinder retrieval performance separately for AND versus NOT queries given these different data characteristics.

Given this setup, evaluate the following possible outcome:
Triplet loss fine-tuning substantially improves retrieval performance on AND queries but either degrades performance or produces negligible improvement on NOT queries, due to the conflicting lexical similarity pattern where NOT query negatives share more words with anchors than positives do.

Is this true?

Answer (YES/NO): NO